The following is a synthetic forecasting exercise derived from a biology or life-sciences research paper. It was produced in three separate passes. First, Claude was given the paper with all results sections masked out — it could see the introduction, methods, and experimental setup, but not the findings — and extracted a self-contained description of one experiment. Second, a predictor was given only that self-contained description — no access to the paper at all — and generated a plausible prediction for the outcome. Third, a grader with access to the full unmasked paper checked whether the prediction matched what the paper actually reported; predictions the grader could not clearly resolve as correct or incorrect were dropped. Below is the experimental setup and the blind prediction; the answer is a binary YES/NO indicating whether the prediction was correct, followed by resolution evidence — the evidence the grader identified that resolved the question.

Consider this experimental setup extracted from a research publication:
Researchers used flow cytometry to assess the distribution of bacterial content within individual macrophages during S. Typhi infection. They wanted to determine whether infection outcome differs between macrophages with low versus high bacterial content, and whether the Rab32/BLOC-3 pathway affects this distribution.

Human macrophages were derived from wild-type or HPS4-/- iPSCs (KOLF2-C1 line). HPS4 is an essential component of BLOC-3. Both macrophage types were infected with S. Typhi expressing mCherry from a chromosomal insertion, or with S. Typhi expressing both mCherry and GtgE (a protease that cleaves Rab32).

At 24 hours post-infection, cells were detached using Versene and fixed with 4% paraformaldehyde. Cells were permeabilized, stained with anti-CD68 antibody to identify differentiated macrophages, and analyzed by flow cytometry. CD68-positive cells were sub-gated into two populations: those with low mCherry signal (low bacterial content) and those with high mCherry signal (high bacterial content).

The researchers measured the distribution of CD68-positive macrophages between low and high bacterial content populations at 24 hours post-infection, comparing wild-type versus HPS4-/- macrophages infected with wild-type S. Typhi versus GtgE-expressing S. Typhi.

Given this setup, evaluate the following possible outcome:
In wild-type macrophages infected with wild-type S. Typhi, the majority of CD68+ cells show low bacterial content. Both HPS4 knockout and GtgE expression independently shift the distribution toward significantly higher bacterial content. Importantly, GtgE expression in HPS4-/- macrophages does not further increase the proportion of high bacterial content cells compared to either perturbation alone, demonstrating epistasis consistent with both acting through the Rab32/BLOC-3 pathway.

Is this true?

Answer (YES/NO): YES